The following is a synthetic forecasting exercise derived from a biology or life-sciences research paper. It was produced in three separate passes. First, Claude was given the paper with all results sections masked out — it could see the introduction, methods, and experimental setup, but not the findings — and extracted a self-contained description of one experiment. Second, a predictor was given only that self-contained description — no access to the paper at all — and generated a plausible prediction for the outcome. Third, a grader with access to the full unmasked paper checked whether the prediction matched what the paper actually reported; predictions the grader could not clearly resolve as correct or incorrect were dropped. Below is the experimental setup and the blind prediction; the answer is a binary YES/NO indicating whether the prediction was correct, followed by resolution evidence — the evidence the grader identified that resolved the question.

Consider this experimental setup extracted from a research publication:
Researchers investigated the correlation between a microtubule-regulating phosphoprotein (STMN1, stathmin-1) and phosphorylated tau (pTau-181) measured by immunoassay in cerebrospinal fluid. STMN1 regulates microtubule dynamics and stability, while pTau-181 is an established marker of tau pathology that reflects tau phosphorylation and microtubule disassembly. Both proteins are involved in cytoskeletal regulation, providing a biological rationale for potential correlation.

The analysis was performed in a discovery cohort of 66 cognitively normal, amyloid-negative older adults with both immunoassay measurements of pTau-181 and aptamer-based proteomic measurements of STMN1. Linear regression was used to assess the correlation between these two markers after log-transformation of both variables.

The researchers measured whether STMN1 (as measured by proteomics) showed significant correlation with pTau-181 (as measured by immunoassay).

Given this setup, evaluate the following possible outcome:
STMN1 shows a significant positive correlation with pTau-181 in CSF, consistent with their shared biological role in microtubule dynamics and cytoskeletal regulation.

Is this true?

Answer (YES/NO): YES